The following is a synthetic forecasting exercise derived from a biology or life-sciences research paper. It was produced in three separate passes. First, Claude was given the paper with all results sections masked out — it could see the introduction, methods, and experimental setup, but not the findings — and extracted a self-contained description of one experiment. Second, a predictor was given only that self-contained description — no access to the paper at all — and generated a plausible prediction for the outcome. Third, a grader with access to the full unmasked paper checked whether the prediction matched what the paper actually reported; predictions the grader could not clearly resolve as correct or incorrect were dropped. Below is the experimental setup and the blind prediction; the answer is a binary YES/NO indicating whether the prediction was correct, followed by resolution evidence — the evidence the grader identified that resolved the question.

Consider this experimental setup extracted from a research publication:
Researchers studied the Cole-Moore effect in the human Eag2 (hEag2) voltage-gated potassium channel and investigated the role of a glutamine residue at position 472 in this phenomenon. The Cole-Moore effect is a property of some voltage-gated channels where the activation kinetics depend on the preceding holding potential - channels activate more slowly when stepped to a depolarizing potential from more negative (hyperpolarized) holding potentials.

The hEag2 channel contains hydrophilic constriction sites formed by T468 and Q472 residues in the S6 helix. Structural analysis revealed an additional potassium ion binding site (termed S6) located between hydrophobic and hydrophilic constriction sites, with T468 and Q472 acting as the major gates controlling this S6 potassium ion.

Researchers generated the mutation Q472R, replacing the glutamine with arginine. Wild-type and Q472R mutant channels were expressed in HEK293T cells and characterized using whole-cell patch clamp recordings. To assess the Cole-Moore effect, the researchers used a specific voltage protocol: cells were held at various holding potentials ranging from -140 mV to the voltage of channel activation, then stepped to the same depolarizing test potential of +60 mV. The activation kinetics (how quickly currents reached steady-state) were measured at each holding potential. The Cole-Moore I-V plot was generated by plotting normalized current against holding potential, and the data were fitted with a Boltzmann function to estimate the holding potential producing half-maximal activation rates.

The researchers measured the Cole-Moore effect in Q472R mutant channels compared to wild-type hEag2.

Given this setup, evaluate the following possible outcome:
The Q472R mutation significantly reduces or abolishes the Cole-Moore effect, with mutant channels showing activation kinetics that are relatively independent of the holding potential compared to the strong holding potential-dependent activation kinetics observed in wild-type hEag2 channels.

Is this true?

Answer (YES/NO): YES